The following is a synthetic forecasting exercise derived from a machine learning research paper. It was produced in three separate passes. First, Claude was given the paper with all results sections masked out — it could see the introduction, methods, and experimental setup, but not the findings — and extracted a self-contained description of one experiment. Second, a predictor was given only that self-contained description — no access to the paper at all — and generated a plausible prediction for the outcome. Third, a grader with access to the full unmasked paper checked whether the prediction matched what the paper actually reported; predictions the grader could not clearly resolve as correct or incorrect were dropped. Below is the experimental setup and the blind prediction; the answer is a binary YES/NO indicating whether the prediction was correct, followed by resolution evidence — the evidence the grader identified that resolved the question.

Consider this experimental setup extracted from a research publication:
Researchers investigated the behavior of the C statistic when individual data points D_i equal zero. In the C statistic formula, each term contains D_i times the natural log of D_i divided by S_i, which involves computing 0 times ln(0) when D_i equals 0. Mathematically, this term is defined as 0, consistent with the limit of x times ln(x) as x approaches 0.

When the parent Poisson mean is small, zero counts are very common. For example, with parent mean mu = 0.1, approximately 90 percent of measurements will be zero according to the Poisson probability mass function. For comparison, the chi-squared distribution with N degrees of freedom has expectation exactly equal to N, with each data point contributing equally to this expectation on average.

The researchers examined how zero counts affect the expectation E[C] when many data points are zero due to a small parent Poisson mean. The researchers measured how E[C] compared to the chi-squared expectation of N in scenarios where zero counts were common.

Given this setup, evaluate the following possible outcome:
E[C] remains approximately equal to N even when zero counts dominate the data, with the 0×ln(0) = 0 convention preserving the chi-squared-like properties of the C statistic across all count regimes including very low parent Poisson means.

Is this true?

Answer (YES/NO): NO